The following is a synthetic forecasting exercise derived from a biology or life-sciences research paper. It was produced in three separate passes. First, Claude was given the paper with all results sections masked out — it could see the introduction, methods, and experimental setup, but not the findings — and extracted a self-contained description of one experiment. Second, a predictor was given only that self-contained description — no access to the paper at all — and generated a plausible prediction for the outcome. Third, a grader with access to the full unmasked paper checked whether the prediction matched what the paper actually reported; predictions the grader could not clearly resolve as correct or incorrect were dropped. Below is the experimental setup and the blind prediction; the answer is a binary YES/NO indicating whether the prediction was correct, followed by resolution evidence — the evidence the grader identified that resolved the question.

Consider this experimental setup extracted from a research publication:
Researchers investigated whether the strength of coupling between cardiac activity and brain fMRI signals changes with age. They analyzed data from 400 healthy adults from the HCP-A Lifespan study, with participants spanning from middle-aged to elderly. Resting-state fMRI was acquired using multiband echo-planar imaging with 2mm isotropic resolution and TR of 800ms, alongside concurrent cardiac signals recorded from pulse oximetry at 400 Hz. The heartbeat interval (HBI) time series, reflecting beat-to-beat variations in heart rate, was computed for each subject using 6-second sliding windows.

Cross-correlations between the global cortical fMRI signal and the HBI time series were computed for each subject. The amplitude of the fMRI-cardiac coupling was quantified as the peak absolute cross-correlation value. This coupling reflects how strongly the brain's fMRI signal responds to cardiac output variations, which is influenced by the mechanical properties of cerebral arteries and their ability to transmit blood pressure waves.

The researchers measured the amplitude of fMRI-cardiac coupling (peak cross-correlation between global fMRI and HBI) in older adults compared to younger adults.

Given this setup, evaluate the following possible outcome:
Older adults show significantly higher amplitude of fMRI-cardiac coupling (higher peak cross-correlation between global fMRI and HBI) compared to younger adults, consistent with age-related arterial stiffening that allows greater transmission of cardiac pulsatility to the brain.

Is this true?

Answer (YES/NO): YES